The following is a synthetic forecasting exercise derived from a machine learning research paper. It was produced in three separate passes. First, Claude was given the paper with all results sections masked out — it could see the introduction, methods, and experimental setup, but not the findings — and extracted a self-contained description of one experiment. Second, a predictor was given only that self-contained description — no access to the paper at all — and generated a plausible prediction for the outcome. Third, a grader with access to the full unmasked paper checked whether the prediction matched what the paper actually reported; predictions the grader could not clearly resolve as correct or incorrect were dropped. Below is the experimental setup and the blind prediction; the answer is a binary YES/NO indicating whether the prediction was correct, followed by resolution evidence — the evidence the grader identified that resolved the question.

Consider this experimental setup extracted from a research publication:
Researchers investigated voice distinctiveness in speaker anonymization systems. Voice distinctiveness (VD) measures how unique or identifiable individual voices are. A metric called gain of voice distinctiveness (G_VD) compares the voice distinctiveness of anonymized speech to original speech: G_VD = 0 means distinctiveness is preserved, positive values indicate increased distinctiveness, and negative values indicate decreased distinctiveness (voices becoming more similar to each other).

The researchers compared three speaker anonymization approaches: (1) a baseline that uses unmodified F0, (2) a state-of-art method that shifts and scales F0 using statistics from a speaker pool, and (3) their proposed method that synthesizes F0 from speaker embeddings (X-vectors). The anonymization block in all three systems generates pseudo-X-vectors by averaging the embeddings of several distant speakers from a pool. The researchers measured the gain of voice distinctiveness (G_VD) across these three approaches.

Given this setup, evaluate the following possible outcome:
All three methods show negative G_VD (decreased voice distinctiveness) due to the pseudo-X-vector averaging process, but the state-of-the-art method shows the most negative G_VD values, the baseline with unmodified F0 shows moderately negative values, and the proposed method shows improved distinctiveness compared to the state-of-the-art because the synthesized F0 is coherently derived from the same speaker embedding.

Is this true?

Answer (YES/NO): NO